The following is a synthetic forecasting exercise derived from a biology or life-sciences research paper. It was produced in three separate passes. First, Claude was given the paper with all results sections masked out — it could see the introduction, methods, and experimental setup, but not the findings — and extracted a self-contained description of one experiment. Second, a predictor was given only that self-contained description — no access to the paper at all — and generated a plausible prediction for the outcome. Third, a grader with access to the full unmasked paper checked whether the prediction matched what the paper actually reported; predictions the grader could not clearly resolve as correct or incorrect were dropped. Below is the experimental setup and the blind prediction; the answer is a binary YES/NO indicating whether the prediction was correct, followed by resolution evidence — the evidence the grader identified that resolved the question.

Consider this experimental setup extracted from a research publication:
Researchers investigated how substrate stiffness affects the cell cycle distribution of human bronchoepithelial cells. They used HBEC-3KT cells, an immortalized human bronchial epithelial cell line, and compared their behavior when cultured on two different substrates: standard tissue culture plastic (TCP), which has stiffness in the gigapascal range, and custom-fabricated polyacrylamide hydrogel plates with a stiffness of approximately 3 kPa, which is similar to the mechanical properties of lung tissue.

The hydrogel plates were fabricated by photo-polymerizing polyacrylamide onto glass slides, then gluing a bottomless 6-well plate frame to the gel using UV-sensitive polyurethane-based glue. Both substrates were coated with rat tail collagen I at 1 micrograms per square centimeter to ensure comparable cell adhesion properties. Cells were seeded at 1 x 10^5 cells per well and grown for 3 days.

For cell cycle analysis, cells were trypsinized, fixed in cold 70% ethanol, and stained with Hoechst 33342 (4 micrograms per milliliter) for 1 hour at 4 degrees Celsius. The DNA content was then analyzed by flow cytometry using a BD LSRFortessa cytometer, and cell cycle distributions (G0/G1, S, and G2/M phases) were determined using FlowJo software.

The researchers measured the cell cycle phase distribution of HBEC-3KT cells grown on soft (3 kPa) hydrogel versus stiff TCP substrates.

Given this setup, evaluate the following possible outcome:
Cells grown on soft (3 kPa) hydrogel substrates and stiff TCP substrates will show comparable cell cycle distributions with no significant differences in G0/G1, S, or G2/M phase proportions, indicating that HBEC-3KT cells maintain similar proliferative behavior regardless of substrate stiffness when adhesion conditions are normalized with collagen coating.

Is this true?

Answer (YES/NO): NO